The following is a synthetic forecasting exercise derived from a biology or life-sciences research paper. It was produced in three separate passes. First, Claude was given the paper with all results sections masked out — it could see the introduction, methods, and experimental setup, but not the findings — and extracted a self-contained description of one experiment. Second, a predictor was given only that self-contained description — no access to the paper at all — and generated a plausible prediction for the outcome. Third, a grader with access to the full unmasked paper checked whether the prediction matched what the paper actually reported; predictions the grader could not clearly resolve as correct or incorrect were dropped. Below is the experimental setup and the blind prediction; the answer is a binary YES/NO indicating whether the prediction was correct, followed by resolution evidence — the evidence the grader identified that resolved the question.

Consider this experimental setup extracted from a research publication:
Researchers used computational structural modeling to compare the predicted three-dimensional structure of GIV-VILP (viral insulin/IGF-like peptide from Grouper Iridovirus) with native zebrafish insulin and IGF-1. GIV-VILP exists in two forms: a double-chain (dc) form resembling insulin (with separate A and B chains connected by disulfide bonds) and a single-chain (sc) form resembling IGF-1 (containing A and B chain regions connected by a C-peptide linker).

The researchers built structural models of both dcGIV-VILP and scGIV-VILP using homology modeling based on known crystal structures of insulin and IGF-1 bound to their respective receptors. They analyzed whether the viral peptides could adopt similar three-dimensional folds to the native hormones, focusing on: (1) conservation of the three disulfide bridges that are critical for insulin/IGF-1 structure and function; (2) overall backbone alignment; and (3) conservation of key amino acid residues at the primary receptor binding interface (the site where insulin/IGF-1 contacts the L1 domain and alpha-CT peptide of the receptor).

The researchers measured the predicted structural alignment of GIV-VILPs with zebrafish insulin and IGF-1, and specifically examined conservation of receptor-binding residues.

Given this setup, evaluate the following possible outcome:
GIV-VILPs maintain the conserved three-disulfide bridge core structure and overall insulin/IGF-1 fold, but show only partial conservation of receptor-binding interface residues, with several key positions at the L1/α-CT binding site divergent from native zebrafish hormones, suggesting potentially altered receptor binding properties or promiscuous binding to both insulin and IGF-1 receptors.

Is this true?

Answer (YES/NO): NO